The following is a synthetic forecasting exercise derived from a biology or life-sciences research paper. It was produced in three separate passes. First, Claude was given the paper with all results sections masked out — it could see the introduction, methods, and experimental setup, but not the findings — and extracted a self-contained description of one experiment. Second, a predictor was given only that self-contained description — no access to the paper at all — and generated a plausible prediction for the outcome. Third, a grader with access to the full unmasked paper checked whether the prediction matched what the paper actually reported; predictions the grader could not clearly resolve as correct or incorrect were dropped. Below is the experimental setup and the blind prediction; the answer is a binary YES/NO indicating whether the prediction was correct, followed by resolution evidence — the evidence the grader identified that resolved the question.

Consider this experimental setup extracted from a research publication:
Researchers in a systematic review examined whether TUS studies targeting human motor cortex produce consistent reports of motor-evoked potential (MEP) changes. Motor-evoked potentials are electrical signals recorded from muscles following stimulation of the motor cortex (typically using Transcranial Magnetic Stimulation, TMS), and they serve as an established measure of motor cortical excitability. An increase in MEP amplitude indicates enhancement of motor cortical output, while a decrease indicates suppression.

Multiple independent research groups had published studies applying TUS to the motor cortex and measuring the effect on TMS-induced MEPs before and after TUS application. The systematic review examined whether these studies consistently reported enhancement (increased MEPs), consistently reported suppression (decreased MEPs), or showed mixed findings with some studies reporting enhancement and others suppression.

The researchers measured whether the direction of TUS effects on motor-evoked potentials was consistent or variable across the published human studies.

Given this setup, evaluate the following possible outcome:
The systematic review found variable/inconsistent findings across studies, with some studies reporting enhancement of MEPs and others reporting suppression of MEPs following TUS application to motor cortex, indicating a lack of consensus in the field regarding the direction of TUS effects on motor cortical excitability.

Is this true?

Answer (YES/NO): YES